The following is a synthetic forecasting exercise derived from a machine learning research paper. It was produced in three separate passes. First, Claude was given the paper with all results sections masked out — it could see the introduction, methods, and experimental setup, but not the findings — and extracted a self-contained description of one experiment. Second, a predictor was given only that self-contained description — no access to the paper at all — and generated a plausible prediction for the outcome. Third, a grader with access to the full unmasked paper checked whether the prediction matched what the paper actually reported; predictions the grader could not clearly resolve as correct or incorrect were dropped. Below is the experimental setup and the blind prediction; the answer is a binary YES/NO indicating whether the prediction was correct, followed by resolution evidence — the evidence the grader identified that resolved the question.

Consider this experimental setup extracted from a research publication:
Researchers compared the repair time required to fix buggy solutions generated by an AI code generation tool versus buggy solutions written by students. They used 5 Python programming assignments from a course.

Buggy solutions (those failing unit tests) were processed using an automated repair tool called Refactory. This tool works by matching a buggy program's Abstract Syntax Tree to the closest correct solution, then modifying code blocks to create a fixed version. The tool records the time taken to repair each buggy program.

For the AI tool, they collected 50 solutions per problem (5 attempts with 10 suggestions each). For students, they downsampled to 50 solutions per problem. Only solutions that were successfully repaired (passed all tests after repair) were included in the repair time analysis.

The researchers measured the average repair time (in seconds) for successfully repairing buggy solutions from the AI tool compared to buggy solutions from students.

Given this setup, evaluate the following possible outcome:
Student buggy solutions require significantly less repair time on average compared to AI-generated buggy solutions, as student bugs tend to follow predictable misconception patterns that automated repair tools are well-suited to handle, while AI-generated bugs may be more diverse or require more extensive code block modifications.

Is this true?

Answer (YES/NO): NO